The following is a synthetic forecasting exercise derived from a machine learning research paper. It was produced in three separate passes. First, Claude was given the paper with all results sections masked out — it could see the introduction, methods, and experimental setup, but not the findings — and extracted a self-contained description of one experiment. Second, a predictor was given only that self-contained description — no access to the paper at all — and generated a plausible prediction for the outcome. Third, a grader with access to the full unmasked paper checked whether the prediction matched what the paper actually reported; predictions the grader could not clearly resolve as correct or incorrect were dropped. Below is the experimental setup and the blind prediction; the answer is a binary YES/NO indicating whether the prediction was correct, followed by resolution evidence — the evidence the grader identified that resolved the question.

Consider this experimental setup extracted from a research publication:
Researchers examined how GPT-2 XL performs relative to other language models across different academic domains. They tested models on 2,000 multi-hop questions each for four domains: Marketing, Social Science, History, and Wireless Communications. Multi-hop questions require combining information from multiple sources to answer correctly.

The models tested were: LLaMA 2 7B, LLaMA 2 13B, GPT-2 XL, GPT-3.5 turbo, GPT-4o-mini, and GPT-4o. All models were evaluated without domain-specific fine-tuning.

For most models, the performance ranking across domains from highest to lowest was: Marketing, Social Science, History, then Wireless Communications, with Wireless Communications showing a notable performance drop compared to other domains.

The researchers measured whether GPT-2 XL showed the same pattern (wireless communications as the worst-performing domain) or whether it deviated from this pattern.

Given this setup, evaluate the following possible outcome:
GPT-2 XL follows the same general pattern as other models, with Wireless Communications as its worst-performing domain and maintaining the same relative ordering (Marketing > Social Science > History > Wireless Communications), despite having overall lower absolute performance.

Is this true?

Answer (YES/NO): NO